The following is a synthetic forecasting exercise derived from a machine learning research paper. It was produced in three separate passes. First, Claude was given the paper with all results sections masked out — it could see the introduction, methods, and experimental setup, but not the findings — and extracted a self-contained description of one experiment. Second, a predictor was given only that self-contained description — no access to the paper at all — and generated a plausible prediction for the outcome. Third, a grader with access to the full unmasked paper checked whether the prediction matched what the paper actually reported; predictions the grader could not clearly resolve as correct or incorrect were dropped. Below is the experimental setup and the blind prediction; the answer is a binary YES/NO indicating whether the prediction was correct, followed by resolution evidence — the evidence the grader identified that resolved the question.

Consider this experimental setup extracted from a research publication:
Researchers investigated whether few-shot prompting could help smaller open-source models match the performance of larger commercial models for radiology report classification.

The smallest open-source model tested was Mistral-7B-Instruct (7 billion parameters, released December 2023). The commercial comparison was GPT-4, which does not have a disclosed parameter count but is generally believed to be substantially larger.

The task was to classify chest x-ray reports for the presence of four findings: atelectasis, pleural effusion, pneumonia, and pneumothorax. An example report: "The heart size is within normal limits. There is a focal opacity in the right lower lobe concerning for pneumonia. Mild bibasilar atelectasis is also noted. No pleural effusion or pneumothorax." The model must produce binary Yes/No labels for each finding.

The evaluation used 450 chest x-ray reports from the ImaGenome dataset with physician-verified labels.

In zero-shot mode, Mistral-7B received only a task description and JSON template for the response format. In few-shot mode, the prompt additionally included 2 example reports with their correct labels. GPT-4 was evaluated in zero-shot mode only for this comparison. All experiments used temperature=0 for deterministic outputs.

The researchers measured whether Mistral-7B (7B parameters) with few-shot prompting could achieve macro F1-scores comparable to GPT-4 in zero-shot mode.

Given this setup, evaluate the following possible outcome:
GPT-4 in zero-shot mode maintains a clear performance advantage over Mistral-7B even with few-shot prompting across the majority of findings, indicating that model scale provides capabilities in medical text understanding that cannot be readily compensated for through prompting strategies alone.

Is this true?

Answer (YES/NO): YES